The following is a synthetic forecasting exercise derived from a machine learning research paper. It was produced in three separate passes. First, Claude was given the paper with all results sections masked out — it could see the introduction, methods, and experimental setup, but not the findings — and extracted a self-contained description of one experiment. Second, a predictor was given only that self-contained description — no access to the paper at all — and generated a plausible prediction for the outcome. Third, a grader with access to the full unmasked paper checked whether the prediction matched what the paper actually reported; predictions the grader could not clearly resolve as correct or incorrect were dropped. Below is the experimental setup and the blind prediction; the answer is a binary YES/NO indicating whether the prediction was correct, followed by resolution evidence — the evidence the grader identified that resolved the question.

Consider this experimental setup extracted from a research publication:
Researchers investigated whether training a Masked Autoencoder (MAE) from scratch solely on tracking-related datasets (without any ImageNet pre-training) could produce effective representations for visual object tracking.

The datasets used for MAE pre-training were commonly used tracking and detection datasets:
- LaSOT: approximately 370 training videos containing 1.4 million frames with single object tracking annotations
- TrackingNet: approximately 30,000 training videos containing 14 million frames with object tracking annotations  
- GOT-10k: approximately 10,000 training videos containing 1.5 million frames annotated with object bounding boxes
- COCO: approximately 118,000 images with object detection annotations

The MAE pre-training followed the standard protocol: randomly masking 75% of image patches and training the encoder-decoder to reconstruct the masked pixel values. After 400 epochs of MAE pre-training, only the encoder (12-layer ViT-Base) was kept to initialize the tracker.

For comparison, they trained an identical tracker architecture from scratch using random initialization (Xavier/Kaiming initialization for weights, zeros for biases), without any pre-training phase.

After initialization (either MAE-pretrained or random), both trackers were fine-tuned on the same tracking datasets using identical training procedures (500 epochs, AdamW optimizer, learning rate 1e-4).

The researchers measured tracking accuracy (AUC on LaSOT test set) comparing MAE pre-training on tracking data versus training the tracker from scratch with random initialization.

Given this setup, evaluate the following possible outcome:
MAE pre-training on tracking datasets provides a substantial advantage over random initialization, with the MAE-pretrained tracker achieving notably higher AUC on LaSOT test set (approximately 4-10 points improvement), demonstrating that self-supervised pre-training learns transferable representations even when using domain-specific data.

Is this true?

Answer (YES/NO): YES